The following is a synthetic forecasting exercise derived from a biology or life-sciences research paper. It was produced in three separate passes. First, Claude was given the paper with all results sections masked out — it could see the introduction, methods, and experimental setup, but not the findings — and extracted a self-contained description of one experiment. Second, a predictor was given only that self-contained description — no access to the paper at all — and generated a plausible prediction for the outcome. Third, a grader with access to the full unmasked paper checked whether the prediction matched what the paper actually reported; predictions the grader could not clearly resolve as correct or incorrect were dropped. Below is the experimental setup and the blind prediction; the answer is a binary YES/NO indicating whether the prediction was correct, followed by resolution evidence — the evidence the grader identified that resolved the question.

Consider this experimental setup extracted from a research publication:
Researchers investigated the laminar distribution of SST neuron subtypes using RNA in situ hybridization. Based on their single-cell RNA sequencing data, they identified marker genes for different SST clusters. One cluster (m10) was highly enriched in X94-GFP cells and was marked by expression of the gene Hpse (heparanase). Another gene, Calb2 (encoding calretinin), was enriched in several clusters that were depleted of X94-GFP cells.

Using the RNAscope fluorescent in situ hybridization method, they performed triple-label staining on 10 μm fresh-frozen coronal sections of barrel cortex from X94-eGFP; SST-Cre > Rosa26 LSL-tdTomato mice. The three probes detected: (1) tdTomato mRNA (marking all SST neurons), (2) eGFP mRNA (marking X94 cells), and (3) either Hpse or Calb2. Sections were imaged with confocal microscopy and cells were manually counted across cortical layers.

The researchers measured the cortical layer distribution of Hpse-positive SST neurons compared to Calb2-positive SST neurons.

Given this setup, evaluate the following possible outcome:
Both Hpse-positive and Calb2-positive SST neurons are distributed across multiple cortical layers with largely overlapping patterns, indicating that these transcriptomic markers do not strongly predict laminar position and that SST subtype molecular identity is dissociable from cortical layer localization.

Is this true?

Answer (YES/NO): NO